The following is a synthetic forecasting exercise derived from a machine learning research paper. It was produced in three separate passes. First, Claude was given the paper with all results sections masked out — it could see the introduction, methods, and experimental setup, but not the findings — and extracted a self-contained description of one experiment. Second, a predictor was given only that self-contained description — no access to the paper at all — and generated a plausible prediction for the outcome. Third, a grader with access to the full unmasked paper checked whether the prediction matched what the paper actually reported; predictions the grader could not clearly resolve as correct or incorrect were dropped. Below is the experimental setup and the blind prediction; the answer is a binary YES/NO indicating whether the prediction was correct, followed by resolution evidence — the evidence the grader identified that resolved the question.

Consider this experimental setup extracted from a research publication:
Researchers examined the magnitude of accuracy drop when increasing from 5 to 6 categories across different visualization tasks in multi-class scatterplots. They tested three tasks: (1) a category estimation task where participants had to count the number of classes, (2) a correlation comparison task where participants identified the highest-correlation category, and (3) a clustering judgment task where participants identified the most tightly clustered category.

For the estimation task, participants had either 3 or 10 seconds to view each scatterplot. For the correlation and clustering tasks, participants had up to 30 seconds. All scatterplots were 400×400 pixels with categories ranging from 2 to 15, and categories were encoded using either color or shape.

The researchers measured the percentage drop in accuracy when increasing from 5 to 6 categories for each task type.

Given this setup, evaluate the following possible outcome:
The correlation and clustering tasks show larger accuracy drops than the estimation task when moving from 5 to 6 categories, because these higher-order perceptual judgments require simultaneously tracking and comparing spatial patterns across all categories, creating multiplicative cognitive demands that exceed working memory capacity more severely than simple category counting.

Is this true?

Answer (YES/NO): NO